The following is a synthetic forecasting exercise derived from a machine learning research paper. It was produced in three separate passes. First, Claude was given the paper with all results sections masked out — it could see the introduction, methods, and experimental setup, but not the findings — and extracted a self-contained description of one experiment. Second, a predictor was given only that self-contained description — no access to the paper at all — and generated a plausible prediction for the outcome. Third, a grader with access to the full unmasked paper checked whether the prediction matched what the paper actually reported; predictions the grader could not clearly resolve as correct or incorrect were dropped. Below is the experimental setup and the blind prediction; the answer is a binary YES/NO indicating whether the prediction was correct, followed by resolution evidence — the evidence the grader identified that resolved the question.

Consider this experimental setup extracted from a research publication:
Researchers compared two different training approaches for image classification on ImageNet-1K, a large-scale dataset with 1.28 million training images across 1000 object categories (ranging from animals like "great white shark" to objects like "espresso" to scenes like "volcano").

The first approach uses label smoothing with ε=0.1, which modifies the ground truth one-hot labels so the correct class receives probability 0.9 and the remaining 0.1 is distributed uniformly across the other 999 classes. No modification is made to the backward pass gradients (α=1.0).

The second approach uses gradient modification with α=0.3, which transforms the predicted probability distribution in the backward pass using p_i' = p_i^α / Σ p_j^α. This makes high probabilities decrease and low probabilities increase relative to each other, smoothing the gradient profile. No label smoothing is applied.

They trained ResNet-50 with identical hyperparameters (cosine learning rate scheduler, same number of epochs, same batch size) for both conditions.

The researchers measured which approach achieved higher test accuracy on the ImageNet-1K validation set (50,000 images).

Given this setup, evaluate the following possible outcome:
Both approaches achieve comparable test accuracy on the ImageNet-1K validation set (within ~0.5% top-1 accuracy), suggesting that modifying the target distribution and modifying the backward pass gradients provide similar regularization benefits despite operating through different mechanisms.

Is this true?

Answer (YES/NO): YES